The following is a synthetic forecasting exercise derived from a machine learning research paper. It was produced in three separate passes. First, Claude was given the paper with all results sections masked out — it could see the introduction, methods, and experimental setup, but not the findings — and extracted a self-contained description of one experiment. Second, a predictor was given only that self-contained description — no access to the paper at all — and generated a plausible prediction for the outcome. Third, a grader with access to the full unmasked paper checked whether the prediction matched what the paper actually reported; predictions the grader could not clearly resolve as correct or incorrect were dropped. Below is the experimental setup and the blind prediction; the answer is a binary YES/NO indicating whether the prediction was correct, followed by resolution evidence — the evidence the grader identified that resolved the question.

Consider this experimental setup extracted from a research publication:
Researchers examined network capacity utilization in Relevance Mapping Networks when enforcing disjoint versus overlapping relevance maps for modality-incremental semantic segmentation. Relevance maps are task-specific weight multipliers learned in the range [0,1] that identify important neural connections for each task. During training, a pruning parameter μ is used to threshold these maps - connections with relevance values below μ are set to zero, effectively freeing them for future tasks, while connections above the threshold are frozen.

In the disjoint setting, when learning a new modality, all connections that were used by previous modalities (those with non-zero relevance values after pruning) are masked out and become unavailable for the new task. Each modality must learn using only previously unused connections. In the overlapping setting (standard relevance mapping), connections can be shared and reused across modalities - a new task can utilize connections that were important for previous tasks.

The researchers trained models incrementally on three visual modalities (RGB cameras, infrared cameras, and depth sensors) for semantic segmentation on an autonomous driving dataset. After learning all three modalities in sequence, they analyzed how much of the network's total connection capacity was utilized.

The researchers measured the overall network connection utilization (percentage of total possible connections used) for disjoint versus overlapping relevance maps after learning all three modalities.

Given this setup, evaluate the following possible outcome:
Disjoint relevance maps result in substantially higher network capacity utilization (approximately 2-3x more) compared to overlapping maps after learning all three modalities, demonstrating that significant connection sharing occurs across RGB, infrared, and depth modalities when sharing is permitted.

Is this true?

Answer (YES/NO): NO